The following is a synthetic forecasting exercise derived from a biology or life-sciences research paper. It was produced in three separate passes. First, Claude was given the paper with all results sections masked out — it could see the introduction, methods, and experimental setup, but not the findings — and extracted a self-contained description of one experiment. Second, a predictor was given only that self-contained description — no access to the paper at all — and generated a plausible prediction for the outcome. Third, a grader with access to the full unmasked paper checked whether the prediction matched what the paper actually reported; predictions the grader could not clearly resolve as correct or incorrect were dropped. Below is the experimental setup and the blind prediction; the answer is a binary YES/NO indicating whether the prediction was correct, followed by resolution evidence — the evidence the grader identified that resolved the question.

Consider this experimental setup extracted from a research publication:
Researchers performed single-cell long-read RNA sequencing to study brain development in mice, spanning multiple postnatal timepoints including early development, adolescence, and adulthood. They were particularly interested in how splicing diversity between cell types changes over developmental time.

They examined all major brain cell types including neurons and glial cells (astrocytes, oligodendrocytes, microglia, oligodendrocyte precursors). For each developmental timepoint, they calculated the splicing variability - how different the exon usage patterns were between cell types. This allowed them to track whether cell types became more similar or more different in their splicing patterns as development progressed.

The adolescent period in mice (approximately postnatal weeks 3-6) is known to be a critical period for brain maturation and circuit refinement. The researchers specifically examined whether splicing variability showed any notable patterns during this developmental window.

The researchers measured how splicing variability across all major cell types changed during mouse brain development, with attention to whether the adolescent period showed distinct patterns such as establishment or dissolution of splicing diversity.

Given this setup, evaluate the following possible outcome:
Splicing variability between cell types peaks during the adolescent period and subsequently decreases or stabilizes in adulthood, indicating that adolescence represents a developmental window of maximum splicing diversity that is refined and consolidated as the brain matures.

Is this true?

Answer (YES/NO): YES